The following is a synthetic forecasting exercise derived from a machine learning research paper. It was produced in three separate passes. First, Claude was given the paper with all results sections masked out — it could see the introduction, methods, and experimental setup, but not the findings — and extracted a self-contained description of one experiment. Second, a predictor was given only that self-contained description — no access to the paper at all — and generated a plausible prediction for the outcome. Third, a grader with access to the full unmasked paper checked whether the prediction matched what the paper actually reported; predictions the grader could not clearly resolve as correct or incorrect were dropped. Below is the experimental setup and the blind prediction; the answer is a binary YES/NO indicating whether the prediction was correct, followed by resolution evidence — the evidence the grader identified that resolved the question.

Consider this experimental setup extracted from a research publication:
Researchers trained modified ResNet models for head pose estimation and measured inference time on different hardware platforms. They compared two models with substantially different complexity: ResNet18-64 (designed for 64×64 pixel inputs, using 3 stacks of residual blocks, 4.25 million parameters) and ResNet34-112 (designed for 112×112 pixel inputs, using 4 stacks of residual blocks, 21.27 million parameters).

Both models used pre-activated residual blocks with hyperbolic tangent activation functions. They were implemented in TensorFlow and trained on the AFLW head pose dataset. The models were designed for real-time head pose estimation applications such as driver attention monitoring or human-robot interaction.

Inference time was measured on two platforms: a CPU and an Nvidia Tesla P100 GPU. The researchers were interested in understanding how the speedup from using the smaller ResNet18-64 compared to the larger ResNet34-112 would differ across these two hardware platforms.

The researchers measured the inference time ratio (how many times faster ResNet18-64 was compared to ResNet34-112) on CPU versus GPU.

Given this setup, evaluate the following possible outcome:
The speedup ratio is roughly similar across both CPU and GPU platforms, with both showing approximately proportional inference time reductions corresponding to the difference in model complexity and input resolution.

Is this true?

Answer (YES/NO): NO